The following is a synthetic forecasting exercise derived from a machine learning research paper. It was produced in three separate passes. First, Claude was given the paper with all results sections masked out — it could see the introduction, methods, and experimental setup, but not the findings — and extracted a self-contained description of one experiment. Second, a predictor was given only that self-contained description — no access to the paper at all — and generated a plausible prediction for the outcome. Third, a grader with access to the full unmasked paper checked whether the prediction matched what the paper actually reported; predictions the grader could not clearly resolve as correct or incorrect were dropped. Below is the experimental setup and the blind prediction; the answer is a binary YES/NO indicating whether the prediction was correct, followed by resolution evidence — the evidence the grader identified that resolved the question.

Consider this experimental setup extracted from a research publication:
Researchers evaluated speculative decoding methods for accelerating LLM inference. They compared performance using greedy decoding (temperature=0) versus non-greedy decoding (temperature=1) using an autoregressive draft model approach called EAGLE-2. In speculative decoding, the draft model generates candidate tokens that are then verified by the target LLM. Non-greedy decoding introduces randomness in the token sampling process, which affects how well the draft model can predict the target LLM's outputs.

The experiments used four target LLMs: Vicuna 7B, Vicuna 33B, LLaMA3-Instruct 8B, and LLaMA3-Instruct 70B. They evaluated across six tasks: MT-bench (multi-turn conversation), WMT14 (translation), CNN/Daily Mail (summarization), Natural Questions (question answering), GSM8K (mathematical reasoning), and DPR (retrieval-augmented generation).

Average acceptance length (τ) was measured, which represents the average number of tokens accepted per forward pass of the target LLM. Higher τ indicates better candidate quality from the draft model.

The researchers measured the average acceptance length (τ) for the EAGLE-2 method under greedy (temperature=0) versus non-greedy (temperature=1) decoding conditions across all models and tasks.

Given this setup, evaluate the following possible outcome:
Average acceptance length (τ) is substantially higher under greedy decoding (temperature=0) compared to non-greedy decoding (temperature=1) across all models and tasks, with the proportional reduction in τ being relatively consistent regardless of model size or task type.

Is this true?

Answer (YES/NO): NO